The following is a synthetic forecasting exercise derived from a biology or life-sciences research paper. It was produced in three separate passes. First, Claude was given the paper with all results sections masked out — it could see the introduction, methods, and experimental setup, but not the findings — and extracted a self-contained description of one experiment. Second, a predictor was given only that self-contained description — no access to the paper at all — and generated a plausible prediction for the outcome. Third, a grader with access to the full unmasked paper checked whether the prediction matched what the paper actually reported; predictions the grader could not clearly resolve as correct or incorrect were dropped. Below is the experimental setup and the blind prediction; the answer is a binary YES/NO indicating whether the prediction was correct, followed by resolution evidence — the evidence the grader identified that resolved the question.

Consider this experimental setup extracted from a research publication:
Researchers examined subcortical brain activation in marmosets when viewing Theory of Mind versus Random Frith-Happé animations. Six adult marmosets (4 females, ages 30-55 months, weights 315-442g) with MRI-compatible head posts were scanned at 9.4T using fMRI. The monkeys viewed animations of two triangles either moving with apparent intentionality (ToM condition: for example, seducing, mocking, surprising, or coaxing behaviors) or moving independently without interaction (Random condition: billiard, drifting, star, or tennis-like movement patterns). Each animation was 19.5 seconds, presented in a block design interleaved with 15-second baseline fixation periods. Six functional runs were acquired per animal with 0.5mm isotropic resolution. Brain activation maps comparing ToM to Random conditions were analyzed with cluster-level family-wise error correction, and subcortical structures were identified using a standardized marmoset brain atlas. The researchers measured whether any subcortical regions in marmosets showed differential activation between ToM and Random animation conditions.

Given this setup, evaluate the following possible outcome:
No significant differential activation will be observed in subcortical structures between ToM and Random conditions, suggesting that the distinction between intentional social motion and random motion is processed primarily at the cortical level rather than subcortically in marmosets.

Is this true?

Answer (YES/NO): NO